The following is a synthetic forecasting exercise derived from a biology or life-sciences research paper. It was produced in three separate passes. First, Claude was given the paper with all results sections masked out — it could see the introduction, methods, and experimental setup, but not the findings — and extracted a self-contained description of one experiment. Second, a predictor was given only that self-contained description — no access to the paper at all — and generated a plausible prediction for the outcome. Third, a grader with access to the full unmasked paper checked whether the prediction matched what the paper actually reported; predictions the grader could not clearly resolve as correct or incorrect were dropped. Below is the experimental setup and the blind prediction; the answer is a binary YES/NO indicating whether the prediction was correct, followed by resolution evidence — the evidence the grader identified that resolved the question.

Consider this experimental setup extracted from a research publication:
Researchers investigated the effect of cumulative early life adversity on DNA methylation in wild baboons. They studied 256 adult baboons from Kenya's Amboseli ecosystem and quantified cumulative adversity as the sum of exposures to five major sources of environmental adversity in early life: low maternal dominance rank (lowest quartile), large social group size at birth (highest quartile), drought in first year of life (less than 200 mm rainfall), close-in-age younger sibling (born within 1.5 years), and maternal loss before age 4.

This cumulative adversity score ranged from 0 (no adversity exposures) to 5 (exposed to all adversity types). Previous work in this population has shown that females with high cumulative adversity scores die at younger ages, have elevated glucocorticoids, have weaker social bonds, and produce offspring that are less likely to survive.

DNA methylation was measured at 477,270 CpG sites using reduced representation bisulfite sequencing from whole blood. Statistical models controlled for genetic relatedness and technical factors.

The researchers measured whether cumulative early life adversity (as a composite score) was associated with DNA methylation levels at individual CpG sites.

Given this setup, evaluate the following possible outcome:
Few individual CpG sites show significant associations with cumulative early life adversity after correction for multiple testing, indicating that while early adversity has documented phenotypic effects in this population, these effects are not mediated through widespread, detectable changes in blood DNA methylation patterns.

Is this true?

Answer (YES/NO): NO